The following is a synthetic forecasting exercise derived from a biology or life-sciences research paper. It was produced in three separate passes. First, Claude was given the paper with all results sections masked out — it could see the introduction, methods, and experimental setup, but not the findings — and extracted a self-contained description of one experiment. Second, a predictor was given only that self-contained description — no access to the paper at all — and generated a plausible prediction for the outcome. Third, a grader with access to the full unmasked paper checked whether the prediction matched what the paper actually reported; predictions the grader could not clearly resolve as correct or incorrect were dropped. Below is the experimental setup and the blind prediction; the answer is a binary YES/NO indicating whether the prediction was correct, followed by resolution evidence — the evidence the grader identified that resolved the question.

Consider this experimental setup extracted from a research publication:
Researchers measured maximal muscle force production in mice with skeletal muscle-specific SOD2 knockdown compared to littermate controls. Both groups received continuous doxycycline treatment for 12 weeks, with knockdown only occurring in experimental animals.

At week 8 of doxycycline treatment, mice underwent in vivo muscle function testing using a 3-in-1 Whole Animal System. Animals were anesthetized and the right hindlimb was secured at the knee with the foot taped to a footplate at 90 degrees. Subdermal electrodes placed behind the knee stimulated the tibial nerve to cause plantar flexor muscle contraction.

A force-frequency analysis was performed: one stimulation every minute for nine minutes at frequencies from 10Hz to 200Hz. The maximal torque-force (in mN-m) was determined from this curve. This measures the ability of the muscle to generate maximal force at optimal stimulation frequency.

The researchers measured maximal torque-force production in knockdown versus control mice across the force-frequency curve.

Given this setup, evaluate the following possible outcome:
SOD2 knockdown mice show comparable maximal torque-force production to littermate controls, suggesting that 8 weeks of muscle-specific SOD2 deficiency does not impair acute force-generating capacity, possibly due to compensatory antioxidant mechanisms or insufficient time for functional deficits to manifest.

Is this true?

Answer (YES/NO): YES